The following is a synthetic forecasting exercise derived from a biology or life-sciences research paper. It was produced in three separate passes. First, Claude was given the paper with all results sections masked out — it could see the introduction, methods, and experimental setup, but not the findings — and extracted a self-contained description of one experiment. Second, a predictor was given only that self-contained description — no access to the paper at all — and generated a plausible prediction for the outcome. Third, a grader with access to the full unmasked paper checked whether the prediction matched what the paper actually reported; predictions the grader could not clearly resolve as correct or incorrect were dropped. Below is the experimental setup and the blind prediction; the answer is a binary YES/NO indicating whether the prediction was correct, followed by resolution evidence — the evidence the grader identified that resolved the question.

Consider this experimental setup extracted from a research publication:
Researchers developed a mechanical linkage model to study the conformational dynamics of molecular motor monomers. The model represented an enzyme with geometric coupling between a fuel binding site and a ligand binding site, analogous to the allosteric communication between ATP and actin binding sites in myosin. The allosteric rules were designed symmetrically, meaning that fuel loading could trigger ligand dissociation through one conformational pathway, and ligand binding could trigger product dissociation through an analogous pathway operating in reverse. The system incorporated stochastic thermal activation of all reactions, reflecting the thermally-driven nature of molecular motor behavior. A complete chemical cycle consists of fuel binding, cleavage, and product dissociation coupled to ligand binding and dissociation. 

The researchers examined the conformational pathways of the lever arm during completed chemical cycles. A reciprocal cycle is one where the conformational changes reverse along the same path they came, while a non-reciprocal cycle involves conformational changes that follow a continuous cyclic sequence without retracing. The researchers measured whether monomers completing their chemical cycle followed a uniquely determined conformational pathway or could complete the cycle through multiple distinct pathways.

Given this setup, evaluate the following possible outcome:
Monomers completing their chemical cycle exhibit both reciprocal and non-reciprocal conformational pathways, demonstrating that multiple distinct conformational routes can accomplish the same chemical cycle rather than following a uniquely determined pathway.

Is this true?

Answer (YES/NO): YES